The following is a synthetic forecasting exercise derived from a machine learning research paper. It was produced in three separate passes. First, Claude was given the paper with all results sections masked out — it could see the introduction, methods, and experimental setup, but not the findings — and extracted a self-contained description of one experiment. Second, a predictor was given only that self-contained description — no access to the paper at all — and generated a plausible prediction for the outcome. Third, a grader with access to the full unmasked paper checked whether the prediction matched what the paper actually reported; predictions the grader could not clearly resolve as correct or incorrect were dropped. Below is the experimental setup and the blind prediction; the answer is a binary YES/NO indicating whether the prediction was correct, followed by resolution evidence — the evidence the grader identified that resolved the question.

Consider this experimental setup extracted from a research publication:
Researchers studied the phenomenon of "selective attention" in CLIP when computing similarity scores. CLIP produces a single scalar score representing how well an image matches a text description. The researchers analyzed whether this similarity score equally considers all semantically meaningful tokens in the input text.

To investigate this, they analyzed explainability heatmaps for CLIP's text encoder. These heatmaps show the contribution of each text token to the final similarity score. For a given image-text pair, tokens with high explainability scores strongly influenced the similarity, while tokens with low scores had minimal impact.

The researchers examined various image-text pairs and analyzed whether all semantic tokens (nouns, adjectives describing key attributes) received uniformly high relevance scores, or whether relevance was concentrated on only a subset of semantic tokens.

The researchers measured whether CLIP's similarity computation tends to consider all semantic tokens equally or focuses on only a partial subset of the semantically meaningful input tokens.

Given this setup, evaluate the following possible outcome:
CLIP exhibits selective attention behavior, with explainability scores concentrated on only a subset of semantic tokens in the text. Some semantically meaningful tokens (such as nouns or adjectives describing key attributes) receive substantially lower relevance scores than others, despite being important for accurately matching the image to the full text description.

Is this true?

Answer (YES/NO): YES